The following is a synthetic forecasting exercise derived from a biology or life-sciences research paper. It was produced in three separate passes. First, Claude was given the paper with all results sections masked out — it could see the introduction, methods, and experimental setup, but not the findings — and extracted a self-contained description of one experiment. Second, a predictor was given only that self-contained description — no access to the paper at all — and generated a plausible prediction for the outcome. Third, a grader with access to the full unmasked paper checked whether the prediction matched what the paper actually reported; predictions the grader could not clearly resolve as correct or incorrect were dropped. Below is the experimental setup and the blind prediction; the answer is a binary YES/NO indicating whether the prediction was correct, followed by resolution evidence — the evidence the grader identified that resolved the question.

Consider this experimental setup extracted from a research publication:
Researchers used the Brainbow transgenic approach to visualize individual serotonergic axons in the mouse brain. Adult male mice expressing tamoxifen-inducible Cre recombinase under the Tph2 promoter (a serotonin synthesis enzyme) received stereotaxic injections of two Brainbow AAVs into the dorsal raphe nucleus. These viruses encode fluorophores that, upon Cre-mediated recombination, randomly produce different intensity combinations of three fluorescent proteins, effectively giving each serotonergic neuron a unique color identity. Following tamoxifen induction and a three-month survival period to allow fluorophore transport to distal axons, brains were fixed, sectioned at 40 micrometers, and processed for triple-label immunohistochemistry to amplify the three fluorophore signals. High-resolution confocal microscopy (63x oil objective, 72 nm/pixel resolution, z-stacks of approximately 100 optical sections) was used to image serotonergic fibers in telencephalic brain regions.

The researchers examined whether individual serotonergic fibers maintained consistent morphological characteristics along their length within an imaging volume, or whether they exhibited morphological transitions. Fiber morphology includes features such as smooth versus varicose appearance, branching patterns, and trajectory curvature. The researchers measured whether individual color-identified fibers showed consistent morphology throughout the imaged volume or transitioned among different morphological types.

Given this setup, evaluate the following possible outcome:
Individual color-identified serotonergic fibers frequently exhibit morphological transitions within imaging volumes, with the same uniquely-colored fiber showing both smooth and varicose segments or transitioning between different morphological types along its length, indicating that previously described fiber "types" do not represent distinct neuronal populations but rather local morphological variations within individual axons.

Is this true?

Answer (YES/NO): NO